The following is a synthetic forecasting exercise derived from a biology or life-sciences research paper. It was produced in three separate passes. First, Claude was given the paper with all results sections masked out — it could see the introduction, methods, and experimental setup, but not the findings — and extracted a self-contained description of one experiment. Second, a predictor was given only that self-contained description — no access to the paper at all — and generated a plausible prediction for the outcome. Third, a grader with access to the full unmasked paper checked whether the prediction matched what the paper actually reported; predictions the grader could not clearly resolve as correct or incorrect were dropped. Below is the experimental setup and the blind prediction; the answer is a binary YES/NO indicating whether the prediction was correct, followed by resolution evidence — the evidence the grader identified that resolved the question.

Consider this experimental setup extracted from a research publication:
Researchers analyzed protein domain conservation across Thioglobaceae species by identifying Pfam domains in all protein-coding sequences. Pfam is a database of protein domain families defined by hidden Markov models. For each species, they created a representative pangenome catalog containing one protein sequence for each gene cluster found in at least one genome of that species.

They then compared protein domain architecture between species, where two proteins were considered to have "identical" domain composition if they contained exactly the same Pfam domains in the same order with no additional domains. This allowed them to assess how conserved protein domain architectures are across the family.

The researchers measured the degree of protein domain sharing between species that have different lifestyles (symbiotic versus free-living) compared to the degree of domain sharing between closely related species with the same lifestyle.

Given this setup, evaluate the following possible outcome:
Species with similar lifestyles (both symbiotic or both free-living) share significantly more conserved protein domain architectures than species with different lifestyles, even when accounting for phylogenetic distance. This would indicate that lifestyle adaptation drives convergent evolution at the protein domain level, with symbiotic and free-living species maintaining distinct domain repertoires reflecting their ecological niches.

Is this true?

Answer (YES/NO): NO